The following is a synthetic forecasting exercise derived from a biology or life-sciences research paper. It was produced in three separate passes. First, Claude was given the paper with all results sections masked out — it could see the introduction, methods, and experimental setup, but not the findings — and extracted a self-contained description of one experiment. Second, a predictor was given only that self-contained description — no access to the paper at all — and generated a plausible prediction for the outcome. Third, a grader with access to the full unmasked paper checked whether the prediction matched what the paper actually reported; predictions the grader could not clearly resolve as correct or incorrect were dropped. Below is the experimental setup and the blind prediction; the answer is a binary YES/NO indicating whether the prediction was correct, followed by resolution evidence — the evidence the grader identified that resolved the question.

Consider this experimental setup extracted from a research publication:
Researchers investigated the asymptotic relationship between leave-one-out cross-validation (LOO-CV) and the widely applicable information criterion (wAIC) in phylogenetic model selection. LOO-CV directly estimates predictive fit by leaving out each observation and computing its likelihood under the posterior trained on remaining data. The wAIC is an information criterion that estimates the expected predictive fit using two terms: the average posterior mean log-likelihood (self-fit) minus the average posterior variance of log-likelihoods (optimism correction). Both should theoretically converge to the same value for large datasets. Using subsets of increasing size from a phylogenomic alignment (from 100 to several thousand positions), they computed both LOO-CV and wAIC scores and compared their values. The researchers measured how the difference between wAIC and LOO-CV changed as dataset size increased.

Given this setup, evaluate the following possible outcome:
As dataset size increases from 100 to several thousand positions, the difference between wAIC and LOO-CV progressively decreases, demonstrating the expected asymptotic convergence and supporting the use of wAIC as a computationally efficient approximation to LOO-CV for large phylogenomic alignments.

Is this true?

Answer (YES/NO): YES